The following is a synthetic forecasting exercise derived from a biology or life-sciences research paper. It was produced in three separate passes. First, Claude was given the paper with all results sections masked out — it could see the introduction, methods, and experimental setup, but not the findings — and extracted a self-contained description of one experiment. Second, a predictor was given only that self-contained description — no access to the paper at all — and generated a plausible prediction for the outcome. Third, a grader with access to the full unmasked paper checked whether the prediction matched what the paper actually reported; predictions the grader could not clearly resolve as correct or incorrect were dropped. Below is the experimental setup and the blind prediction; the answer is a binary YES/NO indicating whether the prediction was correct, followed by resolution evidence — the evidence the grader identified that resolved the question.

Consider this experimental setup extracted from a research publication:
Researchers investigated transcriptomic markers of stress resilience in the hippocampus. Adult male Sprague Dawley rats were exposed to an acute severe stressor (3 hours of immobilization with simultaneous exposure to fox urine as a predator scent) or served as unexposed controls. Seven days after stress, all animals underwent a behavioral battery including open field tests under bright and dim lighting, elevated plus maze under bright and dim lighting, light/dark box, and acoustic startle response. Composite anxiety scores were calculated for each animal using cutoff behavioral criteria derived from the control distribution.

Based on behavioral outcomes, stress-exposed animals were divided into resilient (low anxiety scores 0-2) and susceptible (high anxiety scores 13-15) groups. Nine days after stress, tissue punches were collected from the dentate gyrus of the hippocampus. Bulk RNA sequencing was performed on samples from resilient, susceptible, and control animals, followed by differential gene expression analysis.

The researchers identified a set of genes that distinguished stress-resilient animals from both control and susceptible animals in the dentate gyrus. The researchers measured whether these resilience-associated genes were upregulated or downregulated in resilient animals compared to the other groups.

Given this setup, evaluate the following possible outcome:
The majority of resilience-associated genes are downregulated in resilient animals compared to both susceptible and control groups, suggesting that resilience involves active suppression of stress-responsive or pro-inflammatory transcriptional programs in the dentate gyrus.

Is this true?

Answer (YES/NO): YES